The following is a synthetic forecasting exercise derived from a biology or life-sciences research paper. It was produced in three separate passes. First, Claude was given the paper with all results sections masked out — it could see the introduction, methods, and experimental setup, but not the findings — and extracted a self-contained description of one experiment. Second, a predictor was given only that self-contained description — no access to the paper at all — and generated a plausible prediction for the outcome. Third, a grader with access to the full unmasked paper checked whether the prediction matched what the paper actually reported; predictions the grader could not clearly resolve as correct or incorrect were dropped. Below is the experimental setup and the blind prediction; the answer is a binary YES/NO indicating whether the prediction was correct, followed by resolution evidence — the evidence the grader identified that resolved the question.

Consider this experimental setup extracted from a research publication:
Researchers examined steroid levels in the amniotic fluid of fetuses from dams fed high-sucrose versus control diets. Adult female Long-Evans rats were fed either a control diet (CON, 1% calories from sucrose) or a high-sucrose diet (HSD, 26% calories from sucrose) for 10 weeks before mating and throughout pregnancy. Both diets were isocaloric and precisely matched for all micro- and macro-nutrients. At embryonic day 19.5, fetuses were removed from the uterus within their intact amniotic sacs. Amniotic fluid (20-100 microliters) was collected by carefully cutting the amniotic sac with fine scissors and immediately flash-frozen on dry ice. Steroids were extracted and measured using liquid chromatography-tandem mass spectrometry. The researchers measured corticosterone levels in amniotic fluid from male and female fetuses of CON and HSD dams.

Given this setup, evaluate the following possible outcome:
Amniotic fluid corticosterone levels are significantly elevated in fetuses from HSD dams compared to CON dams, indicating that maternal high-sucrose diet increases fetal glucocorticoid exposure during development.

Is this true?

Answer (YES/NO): NO